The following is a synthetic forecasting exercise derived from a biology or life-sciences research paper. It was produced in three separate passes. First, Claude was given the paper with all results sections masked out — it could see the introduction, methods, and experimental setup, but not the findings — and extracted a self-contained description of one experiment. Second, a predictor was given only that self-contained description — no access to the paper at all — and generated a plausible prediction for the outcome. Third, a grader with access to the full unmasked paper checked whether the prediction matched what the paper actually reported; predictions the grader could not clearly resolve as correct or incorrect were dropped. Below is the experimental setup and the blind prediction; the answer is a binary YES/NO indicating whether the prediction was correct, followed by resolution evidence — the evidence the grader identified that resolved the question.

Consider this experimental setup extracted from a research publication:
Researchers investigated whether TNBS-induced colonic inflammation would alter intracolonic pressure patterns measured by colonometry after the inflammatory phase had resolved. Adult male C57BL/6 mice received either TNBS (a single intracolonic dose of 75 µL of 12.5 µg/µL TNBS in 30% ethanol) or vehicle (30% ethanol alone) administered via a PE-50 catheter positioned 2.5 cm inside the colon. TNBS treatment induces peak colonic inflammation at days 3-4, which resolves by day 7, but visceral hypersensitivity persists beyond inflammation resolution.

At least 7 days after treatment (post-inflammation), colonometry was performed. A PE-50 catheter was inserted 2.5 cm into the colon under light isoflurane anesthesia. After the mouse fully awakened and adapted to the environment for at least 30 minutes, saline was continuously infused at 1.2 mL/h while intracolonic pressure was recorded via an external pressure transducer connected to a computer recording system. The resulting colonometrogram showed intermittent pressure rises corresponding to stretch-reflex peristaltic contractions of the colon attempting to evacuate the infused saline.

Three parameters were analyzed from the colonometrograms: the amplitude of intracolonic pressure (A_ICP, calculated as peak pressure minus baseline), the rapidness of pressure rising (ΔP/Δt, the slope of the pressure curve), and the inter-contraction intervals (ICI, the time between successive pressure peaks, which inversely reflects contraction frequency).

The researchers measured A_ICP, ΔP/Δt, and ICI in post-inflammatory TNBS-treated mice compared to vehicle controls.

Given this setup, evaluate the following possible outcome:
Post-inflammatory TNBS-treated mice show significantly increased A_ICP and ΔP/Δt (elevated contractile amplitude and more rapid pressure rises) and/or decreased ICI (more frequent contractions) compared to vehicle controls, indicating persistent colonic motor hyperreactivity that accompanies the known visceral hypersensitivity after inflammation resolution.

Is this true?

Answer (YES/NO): YES